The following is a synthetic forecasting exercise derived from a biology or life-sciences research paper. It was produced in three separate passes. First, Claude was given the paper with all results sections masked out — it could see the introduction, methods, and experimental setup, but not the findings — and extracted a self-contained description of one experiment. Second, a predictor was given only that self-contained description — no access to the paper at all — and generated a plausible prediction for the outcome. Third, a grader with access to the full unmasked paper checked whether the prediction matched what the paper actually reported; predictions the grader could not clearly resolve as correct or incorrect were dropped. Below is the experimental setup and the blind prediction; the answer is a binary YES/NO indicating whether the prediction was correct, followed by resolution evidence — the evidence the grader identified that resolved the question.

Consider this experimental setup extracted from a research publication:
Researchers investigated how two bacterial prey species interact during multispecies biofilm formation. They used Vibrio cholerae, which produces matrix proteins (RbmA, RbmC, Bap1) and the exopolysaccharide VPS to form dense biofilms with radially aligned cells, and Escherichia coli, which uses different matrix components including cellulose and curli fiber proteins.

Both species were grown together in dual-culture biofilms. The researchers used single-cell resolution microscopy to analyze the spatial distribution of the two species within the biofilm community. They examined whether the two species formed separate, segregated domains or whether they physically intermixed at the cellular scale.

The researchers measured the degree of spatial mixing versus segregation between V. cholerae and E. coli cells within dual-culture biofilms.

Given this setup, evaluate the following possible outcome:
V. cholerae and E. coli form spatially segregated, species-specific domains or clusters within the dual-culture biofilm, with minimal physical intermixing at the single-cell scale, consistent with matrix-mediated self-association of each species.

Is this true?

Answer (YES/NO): NO